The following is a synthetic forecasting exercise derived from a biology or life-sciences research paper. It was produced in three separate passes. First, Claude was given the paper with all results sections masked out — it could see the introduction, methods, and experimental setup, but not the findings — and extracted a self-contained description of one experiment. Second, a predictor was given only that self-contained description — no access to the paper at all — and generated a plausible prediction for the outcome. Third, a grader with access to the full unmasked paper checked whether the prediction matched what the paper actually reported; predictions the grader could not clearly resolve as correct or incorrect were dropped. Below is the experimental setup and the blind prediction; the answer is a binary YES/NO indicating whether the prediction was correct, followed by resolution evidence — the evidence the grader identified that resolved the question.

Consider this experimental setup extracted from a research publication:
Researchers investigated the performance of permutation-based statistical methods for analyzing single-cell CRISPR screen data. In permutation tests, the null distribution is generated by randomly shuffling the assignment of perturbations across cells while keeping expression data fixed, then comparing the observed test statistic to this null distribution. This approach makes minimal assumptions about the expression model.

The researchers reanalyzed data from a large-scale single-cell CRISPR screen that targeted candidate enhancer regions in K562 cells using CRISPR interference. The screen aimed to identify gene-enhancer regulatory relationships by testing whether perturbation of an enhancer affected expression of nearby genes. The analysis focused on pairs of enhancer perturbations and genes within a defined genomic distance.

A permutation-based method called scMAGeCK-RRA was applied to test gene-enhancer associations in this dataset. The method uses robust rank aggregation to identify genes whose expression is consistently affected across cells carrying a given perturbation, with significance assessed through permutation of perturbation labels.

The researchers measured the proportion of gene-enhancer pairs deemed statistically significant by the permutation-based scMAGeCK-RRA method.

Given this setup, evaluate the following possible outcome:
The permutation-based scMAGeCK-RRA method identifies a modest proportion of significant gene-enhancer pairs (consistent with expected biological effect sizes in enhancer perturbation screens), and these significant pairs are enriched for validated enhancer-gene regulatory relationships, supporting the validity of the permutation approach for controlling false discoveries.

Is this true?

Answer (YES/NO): NO